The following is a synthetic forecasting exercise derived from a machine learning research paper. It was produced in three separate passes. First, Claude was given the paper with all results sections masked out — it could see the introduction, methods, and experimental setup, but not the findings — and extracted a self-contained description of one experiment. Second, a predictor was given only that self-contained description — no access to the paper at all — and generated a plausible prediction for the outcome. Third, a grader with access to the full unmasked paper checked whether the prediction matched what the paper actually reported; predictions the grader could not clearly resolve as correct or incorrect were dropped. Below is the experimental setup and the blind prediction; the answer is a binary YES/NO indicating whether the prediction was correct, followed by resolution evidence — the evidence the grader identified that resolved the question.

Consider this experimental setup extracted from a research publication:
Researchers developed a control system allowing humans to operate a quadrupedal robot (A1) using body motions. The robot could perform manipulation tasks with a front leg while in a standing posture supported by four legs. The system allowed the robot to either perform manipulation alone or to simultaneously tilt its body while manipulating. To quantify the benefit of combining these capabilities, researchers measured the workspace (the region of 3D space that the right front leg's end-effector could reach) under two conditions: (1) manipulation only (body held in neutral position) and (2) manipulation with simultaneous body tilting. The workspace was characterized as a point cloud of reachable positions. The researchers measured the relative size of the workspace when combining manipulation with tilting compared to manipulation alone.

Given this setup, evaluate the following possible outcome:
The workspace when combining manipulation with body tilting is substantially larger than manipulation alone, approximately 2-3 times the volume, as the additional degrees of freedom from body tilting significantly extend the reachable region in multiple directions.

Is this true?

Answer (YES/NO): YES